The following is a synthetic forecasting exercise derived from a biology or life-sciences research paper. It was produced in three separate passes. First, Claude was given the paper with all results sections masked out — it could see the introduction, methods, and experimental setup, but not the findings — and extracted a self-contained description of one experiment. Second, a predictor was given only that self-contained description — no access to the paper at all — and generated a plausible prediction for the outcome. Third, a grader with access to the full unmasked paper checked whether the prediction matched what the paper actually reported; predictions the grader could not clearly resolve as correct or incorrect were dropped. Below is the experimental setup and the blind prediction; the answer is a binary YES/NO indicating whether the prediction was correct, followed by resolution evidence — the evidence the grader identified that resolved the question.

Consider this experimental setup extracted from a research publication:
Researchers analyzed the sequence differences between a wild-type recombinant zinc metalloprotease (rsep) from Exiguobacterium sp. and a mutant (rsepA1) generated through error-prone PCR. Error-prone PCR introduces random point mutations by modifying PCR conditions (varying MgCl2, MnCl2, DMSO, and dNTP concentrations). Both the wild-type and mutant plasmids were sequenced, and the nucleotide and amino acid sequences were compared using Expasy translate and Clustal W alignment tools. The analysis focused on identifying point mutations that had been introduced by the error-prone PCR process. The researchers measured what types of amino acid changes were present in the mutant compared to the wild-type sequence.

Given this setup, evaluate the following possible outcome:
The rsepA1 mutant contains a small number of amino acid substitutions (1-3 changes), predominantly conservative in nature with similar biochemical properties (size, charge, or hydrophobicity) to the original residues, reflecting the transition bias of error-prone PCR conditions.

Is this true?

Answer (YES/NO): NO